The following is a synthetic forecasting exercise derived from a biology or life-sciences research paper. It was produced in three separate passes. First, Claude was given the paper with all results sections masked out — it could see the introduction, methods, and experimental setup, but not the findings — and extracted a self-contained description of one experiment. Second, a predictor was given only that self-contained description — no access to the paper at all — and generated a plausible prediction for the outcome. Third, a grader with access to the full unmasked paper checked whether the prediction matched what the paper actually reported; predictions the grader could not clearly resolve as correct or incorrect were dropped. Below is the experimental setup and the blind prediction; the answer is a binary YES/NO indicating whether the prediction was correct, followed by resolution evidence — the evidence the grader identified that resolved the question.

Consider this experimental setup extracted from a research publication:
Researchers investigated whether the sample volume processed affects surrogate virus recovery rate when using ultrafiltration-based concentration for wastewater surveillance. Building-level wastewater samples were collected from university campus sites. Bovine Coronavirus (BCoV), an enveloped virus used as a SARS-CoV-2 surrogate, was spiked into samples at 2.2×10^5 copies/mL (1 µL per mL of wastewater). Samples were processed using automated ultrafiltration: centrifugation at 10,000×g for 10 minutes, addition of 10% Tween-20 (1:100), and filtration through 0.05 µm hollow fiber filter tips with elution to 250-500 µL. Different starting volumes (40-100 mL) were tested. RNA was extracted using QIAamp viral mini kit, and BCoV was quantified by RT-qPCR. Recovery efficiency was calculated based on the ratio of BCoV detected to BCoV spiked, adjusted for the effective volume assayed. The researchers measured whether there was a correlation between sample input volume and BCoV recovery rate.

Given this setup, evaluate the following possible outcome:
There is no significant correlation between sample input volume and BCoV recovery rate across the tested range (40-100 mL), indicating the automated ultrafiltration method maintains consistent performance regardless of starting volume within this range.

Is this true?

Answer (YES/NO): NO